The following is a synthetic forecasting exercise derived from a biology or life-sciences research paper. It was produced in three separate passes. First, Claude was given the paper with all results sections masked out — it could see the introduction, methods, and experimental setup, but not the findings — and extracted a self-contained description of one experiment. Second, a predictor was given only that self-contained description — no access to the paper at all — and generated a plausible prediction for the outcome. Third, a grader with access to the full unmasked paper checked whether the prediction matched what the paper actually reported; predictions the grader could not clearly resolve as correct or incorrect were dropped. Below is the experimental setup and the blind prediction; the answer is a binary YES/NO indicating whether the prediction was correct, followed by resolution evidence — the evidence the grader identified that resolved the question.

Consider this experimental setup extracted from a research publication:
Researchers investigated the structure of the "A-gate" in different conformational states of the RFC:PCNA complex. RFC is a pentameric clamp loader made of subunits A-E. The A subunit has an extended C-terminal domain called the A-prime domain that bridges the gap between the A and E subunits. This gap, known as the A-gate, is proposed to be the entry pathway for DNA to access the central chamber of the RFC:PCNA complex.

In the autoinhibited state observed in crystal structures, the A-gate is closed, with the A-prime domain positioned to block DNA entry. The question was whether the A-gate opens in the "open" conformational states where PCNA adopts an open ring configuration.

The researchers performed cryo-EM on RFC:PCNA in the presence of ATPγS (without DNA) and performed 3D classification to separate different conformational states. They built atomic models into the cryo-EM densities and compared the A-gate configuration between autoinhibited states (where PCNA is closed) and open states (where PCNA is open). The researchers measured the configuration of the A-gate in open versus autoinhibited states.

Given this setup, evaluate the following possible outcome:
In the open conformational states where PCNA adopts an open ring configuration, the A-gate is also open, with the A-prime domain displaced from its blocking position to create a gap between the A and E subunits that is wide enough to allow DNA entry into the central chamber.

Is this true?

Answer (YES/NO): YES